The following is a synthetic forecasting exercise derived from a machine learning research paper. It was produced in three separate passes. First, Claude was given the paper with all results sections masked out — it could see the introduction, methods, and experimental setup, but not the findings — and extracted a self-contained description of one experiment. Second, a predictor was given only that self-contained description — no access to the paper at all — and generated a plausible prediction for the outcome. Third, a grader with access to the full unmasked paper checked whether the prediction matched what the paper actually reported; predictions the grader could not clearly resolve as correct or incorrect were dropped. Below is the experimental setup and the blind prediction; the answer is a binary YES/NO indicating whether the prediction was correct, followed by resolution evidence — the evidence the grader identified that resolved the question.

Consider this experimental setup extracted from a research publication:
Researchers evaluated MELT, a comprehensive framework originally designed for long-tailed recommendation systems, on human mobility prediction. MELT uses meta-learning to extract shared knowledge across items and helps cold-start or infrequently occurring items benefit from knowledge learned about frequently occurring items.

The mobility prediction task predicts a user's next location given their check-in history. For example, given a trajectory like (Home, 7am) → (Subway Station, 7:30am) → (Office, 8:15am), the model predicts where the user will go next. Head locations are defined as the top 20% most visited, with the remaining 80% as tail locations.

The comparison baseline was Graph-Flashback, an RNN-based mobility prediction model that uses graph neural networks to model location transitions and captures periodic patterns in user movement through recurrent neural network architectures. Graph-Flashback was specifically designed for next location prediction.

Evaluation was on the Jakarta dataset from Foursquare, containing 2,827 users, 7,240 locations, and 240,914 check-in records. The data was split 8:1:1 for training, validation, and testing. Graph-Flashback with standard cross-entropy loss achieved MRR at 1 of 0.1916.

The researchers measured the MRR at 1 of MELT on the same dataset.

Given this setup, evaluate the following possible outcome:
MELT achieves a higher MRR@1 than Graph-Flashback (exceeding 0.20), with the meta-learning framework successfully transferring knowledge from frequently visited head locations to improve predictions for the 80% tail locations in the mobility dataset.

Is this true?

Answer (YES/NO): NO